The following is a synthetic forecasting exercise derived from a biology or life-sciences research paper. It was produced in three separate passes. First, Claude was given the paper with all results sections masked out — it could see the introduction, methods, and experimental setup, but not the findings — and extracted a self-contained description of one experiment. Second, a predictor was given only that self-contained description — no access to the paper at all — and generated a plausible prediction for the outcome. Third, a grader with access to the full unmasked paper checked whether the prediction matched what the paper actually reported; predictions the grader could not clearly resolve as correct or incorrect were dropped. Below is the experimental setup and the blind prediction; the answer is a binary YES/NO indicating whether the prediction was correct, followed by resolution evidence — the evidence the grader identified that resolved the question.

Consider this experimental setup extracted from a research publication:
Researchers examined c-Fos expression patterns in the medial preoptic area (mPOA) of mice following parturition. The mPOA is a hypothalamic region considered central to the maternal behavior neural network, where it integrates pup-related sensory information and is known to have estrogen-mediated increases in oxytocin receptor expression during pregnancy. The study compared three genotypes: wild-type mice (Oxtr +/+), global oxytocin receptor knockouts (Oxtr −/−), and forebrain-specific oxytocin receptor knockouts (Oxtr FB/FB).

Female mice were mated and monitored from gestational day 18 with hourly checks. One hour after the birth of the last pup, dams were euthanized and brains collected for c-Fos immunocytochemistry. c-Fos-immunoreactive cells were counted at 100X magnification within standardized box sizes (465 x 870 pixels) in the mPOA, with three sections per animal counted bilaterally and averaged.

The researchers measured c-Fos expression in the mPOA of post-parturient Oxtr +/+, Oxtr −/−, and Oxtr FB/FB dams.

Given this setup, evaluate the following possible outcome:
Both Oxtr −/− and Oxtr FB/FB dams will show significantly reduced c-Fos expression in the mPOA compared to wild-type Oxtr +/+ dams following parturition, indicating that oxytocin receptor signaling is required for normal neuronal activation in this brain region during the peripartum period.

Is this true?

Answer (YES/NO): NO